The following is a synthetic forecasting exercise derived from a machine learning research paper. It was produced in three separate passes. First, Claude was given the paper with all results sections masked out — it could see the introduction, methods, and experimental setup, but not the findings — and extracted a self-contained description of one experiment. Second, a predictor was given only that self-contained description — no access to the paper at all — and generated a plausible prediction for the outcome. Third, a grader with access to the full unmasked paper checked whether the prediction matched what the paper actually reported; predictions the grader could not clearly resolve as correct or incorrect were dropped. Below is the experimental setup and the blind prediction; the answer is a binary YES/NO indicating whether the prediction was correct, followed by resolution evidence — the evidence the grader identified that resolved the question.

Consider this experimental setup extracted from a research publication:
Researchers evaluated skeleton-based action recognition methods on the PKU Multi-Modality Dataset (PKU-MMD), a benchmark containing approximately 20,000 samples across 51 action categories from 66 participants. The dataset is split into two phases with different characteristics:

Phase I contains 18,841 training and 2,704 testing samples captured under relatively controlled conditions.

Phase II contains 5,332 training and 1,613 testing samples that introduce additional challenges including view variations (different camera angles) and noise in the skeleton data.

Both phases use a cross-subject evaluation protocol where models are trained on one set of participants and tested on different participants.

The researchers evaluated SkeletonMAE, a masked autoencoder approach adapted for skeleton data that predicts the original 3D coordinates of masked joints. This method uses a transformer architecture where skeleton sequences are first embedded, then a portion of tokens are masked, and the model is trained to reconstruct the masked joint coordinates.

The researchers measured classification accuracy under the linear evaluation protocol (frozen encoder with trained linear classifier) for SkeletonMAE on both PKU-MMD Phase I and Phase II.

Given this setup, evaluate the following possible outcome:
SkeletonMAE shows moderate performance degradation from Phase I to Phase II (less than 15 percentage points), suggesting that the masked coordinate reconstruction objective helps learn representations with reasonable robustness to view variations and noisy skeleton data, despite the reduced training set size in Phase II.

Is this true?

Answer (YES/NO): NO